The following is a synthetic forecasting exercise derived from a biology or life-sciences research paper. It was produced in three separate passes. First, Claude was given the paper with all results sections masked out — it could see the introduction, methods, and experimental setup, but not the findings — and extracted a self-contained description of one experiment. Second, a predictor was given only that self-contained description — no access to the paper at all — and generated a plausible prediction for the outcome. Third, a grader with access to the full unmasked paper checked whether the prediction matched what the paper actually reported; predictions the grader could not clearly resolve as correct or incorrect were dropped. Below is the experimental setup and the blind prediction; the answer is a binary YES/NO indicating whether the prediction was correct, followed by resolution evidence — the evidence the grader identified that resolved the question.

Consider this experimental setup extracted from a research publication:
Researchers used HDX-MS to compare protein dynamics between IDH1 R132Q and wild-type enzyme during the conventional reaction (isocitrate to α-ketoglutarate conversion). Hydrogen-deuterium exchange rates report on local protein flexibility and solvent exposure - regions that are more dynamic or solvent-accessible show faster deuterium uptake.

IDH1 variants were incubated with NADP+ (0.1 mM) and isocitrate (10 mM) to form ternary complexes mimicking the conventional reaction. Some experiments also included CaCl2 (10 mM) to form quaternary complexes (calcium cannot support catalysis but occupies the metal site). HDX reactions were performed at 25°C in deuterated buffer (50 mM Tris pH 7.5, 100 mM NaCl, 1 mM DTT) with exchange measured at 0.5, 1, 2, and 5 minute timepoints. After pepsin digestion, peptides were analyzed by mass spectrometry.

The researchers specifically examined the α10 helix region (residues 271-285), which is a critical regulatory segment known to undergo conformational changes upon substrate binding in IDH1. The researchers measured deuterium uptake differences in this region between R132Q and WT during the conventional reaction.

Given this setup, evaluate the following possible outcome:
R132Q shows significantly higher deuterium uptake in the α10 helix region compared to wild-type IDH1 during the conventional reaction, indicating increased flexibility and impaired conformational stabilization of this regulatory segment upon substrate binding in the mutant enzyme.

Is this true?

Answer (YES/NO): NO